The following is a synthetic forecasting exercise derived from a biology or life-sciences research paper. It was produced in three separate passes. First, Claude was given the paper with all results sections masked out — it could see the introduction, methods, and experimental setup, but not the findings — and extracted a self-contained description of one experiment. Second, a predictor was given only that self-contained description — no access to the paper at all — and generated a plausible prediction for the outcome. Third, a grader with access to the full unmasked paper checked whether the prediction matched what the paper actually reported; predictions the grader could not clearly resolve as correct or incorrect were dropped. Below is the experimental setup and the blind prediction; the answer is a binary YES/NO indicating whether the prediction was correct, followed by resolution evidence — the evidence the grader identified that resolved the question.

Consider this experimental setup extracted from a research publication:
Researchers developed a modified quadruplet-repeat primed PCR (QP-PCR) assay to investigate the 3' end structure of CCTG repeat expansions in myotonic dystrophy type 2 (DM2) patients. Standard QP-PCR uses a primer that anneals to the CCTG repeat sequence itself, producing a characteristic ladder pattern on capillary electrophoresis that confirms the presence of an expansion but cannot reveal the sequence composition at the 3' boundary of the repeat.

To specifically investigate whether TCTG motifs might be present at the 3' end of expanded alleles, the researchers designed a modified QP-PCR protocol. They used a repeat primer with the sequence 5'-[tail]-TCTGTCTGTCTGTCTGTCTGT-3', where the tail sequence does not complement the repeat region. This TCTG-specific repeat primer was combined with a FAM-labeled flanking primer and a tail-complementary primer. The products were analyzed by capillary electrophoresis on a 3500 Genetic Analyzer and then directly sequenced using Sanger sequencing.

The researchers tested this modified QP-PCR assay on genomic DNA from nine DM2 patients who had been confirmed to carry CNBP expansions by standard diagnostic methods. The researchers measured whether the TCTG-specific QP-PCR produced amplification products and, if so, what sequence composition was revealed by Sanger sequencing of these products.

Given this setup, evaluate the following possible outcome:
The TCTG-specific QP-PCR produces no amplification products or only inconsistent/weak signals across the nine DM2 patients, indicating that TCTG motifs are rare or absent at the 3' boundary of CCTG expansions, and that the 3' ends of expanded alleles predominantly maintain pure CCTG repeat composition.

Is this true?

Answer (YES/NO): NO